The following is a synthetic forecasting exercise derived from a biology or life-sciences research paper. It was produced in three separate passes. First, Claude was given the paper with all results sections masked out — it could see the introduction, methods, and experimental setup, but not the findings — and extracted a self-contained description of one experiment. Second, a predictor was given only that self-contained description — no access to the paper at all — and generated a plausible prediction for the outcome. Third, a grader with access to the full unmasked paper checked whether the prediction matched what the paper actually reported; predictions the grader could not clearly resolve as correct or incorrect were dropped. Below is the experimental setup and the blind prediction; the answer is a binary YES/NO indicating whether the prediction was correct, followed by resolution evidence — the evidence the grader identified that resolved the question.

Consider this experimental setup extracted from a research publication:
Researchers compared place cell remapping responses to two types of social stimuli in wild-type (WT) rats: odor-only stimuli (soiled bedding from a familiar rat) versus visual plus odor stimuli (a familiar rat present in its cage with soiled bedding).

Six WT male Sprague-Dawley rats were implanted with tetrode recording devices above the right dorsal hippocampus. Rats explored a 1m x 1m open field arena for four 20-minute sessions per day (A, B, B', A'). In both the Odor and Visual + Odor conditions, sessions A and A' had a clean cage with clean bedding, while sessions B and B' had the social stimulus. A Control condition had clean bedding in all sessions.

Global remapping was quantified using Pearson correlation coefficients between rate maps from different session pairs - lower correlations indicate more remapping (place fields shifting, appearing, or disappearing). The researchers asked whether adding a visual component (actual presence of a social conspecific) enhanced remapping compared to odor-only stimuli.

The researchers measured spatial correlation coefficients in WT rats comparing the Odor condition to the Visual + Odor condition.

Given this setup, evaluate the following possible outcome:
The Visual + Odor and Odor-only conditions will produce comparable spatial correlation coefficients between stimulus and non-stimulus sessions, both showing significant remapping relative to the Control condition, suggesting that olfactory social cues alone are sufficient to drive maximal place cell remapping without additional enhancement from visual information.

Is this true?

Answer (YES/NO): YES